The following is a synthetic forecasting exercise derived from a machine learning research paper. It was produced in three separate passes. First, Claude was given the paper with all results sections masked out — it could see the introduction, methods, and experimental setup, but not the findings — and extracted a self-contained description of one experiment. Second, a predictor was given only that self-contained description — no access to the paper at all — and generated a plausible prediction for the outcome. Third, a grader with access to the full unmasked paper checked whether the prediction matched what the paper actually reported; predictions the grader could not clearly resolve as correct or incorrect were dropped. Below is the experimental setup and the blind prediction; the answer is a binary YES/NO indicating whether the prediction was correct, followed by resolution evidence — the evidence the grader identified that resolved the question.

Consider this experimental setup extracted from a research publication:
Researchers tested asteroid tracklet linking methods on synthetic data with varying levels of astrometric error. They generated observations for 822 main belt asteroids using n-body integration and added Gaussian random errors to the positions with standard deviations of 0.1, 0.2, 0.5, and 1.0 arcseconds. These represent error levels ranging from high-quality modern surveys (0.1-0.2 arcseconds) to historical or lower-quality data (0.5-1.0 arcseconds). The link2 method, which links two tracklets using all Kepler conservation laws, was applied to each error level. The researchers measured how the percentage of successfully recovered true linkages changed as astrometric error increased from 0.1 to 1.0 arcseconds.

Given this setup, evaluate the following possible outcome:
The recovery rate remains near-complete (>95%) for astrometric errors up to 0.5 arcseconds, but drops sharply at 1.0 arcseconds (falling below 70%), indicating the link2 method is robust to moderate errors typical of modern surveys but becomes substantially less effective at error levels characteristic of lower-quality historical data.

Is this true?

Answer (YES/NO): NO